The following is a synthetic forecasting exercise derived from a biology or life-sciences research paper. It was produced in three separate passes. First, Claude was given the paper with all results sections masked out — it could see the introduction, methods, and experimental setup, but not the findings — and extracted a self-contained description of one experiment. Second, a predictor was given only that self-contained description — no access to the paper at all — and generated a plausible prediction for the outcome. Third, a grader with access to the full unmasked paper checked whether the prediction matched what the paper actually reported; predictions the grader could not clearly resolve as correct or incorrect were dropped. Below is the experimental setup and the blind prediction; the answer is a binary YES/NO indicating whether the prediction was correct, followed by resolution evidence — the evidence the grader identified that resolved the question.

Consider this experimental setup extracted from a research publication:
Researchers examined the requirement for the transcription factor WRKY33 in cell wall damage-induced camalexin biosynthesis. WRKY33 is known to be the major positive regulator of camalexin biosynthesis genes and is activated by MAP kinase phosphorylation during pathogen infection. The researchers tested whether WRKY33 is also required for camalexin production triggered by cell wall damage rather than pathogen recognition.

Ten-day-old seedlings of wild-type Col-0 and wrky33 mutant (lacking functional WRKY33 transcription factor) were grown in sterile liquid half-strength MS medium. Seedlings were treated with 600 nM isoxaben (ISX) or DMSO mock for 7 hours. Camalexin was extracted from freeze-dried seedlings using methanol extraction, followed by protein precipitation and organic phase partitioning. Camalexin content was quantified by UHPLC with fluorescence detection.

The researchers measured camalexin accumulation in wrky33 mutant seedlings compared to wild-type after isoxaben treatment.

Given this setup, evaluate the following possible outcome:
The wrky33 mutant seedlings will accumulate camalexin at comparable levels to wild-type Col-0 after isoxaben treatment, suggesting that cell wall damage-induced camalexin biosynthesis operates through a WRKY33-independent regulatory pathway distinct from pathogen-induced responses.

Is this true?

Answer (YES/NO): NO